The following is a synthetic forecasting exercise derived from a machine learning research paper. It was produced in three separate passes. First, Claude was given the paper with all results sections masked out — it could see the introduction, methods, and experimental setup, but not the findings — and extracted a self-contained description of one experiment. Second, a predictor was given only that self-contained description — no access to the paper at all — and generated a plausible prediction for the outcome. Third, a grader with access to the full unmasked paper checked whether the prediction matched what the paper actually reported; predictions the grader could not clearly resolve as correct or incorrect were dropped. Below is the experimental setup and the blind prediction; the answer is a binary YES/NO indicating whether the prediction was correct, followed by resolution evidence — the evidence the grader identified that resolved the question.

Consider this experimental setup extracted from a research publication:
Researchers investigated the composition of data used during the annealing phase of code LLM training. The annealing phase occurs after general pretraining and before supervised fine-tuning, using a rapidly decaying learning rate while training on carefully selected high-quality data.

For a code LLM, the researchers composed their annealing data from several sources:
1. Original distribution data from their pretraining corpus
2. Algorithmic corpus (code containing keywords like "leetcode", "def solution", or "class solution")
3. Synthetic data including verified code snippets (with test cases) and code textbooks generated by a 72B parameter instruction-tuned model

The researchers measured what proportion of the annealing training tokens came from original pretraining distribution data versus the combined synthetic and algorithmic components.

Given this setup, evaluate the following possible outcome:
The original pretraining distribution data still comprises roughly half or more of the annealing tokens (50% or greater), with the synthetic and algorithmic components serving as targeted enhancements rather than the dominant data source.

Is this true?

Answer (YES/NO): YES